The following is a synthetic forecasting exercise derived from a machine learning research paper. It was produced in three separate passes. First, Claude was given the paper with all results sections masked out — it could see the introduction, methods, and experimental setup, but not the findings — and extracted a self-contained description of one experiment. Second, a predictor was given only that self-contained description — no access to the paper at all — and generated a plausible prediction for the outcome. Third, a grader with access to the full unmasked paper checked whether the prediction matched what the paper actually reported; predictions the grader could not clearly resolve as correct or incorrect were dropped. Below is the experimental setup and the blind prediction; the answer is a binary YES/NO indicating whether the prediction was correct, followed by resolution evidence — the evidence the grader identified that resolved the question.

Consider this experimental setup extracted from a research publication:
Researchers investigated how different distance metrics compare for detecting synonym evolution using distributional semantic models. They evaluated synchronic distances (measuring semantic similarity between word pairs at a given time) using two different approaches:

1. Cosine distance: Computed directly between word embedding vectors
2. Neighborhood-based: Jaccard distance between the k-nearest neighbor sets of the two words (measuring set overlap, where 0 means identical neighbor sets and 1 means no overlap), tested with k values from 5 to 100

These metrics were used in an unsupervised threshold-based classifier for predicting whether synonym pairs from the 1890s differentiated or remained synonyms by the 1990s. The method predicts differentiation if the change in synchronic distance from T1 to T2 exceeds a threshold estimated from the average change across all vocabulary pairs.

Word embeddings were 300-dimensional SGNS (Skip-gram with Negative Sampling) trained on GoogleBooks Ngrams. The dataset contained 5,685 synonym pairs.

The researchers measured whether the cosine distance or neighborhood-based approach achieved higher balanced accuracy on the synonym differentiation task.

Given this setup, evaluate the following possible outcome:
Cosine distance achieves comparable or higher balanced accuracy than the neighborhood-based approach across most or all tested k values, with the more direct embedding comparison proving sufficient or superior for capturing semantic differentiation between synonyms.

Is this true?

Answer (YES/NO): YES